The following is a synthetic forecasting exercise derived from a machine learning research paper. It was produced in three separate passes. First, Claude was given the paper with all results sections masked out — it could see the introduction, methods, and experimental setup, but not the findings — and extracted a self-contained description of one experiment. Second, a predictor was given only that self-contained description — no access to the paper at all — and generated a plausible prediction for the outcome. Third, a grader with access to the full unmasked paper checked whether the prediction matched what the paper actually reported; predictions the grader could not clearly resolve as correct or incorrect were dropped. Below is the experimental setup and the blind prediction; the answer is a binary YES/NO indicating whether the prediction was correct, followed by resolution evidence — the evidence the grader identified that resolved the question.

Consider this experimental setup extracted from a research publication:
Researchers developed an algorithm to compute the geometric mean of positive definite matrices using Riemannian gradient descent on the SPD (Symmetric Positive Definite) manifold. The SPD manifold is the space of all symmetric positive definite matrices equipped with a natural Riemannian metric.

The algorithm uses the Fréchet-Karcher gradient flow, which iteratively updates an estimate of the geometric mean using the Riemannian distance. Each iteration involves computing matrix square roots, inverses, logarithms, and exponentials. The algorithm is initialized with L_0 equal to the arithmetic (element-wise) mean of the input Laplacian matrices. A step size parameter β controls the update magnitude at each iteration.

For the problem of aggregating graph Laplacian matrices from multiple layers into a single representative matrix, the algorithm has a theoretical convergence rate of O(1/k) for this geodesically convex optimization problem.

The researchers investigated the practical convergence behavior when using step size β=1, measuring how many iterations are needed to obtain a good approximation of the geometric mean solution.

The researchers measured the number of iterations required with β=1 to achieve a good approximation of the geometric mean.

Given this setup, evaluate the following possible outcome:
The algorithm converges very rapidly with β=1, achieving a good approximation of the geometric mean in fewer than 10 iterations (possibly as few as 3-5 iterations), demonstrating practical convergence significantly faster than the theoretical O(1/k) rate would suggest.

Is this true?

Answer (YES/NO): NO